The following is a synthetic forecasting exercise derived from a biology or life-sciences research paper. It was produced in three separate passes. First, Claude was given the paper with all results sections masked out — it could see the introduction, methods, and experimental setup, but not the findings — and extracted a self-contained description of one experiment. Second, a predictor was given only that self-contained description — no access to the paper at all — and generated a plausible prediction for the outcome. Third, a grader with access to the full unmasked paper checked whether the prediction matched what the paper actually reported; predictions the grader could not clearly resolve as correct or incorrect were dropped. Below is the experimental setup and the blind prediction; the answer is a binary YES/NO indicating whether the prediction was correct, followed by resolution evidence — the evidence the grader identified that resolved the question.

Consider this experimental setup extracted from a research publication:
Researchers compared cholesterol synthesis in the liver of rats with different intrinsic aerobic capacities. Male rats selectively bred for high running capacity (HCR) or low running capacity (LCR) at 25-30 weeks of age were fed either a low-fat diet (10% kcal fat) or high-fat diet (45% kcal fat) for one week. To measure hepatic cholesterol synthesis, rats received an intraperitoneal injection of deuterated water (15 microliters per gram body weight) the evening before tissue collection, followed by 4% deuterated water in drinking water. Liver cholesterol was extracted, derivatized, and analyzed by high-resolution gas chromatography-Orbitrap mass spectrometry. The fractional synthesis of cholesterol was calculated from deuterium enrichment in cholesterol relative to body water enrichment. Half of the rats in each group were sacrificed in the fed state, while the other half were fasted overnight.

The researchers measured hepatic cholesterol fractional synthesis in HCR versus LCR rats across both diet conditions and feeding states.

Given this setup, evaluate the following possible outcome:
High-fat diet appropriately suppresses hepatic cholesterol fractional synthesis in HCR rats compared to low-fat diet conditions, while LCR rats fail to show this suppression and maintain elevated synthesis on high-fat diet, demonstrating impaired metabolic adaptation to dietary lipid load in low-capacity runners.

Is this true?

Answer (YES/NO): NO